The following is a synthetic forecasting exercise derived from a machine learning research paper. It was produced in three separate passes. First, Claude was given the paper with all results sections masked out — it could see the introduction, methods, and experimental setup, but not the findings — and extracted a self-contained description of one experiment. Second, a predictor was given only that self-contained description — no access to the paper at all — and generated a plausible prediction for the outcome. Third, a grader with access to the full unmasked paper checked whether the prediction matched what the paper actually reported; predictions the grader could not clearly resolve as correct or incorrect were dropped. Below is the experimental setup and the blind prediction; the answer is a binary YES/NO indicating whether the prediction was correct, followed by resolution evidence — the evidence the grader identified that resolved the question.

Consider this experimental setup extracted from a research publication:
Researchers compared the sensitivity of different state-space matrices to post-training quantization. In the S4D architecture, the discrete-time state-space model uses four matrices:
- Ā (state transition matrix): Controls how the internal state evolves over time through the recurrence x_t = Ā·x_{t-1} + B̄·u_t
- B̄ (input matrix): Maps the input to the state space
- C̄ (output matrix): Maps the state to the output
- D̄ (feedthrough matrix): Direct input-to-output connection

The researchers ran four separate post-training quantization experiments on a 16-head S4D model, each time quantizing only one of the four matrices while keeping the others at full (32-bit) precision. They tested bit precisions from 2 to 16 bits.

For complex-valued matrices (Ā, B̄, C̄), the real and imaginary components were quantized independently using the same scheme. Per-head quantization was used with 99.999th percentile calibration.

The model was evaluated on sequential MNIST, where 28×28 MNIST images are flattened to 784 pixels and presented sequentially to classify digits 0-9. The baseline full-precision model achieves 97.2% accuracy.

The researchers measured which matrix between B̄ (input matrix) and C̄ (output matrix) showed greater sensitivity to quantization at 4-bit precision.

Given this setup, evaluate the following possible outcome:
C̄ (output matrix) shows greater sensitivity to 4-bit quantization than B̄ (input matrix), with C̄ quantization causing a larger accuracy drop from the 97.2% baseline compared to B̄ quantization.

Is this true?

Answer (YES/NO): YES